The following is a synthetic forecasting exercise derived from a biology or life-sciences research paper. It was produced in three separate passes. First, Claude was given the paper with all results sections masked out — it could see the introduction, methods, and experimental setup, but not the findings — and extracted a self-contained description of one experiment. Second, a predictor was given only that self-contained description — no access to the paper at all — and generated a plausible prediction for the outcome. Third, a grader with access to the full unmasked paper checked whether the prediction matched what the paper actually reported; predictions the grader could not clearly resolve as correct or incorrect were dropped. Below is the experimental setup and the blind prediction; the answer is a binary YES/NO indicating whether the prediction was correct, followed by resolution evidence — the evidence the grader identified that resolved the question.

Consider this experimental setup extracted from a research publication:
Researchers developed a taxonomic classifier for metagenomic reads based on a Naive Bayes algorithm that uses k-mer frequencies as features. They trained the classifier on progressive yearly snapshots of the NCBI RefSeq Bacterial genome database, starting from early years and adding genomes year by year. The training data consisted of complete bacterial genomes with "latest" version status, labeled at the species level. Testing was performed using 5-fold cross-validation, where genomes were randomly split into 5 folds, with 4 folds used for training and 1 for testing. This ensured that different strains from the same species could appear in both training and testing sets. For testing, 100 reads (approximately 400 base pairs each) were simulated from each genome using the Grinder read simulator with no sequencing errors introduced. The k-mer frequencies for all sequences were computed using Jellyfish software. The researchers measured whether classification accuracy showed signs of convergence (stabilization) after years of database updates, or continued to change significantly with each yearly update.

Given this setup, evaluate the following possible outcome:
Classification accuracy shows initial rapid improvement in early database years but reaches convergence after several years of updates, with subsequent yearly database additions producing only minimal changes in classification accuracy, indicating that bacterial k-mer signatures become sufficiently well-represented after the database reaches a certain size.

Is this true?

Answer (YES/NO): NO